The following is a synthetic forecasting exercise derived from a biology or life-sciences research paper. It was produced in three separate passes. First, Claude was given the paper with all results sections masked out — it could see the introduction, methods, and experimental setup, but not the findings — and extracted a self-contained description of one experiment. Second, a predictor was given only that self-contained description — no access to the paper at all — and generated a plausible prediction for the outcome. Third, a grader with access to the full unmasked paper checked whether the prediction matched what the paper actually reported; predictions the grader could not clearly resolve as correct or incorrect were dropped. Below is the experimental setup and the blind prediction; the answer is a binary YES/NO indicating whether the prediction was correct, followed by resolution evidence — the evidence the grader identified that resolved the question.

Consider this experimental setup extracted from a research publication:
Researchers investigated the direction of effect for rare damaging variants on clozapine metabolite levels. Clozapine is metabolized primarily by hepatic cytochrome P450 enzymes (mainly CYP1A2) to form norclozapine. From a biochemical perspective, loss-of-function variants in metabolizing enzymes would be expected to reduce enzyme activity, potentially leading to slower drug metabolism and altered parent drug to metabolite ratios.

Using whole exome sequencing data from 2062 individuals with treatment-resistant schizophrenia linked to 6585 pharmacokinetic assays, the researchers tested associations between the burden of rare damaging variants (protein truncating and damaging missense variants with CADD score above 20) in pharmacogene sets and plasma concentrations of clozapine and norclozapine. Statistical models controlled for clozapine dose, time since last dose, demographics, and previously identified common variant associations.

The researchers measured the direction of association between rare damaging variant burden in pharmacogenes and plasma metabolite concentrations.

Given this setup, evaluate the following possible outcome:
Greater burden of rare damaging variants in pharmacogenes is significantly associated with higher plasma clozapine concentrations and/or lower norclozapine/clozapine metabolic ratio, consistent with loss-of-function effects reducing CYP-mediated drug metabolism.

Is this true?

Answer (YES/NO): NO